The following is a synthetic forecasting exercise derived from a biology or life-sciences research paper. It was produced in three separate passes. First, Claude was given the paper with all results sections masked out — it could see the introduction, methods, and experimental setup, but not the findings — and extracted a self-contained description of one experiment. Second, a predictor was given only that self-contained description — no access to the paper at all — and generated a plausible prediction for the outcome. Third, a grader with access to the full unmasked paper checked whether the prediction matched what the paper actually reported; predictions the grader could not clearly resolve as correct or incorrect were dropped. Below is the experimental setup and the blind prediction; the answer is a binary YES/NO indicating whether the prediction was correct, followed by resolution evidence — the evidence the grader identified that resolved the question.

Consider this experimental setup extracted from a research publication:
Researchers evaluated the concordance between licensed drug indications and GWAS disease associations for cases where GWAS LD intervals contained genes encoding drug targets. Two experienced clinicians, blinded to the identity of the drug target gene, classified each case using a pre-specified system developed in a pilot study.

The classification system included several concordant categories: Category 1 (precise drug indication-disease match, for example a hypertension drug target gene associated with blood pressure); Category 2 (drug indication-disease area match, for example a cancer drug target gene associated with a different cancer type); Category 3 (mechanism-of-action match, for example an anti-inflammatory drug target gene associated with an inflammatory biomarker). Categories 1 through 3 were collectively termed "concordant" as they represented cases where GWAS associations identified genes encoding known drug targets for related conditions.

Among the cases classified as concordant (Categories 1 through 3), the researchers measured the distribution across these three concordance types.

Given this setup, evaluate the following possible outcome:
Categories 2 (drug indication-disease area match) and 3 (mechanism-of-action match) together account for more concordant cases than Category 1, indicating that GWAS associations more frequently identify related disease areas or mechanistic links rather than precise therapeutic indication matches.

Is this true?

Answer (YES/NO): YES